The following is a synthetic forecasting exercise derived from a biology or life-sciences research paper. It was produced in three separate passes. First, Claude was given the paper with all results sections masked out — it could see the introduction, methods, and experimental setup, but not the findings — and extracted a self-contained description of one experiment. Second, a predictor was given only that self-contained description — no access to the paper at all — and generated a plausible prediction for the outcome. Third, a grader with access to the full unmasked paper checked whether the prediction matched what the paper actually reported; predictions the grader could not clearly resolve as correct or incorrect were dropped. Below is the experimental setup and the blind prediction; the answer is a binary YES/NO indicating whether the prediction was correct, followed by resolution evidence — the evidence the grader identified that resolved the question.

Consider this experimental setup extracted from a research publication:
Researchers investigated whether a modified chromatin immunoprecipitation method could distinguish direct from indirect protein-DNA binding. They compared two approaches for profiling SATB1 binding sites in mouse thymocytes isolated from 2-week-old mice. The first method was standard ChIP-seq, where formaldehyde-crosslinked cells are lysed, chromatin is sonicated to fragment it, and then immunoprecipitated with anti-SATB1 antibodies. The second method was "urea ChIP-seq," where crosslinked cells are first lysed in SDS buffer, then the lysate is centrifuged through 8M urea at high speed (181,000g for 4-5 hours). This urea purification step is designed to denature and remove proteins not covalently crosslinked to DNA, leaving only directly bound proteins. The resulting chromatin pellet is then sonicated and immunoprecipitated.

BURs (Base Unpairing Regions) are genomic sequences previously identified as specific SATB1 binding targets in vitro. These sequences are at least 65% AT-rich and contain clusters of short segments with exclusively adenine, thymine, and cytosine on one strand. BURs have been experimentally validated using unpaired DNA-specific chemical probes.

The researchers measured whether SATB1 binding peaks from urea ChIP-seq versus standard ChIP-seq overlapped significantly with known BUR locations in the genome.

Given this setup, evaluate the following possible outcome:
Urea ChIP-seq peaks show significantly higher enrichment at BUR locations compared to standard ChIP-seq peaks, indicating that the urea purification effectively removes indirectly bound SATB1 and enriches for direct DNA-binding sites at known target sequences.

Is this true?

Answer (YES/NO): YES